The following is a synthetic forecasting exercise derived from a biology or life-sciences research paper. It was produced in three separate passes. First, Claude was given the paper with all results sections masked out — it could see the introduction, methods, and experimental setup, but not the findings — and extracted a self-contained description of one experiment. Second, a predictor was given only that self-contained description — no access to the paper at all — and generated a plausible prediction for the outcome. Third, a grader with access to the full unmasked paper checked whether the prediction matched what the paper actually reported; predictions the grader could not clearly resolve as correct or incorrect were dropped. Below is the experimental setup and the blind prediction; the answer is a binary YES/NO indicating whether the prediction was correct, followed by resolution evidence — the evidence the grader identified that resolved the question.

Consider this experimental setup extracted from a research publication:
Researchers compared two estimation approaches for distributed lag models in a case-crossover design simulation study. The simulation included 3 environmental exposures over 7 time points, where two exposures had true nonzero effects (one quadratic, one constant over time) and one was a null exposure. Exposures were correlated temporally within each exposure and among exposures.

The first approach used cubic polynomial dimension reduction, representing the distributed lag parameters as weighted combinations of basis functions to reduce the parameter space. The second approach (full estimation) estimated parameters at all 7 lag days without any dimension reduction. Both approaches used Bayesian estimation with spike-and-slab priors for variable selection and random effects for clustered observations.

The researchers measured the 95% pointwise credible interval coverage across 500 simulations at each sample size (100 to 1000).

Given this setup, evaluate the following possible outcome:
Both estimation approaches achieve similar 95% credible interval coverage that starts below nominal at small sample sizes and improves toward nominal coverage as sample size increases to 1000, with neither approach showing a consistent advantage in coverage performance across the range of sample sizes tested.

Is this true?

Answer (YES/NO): NO